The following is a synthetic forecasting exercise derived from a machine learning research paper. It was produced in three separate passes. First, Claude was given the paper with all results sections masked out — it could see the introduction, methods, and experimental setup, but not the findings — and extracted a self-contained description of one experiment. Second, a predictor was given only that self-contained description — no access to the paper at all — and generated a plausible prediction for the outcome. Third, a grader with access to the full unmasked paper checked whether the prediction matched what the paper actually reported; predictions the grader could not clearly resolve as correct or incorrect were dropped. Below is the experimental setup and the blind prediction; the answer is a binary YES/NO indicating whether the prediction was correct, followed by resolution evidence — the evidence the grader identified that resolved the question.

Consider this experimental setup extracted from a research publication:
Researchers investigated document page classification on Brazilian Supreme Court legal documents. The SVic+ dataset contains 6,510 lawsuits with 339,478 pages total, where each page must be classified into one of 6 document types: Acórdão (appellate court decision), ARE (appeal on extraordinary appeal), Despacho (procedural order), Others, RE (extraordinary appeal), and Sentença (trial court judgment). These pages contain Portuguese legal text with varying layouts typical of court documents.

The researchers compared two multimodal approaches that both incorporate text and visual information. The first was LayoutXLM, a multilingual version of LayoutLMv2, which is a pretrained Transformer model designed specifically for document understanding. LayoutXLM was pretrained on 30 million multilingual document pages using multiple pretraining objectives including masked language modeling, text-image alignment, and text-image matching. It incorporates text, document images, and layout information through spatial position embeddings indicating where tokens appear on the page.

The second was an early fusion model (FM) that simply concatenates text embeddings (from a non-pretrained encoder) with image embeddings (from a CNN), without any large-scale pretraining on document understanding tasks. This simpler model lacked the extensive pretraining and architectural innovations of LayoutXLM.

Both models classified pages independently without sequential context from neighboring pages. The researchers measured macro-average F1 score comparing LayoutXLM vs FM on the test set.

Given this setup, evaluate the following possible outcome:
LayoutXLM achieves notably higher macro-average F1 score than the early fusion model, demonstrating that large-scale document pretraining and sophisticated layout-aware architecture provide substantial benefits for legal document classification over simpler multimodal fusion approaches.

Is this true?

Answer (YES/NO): NO